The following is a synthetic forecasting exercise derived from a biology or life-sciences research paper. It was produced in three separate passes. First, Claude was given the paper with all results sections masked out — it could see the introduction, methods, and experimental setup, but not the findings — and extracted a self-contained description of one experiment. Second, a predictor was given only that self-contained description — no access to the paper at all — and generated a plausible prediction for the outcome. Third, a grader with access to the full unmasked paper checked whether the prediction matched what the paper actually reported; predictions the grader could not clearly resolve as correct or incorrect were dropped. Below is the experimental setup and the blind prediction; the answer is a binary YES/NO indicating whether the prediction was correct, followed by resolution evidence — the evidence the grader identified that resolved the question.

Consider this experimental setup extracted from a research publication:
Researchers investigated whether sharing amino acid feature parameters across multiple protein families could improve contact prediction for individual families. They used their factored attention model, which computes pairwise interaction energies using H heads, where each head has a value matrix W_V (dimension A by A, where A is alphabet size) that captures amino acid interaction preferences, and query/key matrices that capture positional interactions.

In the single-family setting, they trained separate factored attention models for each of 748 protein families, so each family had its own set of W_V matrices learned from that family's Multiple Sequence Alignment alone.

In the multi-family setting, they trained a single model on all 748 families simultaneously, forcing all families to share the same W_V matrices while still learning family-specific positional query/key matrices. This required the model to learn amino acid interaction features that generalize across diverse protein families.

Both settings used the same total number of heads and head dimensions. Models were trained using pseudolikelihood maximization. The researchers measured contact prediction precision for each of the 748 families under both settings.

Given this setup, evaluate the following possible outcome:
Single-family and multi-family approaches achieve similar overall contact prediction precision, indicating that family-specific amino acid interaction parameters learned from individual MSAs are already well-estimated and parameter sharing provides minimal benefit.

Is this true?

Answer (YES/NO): NO